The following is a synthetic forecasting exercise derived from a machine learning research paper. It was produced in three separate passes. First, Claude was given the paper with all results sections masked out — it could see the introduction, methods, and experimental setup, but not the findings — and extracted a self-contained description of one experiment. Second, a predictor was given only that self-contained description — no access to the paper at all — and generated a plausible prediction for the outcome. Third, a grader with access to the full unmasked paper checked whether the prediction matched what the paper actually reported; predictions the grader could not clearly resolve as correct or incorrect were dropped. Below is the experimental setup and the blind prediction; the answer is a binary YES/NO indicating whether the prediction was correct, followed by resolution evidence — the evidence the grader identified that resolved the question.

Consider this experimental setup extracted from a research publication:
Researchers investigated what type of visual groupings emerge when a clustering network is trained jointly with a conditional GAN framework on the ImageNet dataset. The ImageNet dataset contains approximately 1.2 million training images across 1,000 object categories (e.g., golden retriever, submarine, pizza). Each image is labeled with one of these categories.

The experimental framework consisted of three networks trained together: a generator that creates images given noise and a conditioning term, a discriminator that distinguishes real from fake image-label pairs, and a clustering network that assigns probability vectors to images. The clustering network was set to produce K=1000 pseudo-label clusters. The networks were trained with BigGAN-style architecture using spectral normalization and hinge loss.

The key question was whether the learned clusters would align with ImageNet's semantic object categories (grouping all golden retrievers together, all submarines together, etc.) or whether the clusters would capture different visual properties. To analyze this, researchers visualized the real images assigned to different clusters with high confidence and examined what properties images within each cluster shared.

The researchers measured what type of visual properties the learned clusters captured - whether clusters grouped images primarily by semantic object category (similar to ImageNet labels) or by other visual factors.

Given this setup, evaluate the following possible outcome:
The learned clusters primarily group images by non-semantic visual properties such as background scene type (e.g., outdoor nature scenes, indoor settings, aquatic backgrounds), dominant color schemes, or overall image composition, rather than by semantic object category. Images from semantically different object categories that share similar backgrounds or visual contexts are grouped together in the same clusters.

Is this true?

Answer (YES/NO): NO